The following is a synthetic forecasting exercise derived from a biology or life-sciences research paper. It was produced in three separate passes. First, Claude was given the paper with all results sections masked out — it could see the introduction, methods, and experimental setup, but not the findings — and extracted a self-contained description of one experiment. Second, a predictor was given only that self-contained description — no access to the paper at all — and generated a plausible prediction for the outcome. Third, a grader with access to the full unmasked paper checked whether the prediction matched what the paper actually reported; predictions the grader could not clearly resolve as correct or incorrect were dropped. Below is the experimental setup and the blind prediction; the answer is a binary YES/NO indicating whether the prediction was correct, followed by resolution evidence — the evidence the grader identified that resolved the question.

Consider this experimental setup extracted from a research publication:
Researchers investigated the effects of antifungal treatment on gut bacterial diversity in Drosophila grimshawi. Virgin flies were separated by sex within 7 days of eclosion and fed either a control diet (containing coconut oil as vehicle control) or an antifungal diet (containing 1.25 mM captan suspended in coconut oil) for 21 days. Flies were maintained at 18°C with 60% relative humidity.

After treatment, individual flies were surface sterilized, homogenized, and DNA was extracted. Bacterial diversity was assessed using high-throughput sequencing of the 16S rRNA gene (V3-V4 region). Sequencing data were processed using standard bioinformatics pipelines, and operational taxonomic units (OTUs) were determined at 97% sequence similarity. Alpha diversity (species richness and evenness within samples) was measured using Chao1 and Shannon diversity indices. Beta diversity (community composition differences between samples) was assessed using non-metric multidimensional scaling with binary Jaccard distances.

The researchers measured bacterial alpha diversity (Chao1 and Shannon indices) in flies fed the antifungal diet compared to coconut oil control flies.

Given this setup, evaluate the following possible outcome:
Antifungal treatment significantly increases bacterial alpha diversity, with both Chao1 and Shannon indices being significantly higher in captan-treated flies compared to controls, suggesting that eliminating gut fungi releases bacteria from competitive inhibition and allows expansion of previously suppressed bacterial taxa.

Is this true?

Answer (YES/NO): NO